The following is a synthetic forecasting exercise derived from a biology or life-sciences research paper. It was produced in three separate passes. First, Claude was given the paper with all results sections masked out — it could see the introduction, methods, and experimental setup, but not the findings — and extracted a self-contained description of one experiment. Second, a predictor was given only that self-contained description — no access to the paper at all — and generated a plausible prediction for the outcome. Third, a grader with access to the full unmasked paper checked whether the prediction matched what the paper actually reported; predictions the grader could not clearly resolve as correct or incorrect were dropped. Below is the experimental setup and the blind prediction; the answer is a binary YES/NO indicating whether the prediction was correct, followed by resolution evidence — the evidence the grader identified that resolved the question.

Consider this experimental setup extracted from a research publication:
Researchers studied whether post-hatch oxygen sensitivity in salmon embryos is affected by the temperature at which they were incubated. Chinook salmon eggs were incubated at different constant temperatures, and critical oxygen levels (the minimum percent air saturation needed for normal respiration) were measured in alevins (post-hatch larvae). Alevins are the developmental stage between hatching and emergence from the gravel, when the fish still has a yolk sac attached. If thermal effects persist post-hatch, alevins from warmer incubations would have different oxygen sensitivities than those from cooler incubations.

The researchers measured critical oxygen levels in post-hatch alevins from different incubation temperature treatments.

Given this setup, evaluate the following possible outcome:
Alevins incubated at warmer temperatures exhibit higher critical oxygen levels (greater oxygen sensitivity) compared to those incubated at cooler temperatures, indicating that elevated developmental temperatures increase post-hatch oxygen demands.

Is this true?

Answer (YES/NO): NO